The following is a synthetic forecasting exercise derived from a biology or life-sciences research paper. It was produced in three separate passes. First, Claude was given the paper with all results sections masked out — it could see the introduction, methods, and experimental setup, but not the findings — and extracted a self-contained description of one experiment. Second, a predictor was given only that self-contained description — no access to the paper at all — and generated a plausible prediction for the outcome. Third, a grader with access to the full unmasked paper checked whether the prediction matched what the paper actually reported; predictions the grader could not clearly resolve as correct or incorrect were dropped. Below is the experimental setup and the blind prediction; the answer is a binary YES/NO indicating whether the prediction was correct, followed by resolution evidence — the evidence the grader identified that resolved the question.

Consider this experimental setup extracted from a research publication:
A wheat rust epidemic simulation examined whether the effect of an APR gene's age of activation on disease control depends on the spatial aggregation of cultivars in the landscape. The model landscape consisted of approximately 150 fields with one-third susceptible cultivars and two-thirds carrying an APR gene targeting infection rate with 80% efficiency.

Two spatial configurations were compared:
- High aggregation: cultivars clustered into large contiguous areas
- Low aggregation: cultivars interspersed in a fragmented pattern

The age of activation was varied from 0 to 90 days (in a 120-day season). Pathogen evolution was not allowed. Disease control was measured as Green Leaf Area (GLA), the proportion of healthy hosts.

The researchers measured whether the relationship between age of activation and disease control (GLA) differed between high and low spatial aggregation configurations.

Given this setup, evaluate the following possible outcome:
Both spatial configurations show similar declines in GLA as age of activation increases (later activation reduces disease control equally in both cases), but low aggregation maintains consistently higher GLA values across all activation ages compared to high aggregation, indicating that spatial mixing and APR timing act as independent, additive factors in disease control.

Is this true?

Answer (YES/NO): NO